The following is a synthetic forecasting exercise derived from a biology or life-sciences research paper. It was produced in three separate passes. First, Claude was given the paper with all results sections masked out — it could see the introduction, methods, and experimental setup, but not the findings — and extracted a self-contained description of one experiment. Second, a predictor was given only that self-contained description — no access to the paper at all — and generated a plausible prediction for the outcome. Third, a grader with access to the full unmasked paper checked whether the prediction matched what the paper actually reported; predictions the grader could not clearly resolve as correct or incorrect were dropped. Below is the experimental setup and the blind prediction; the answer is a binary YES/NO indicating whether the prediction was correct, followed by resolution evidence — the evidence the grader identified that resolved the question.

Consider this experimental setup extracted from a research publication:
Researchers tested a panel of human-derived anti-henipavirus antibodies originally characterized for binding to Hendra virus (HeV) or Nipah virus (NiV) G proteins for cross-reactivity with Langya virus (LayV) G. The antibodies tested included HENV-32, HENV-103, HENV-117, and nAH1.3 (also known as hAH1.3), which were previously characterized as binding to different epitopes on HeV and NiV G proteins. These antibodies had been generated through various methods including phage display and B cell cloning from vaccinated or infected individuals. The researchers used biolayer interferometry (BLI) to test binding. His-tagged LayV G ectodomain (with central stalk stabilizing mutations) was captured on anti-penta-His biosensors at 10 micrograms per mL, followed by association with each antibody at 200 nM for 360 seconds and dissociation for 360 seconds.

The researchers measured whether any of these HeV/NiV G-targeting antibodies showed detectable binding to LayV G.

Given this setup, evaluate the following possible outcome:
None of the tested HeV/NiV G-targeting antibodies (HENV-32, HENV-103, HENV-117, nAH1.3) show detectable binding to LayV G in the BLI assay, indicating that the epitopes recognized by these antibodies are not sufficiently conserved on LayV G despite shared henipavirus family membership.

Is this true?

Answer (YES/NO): YES